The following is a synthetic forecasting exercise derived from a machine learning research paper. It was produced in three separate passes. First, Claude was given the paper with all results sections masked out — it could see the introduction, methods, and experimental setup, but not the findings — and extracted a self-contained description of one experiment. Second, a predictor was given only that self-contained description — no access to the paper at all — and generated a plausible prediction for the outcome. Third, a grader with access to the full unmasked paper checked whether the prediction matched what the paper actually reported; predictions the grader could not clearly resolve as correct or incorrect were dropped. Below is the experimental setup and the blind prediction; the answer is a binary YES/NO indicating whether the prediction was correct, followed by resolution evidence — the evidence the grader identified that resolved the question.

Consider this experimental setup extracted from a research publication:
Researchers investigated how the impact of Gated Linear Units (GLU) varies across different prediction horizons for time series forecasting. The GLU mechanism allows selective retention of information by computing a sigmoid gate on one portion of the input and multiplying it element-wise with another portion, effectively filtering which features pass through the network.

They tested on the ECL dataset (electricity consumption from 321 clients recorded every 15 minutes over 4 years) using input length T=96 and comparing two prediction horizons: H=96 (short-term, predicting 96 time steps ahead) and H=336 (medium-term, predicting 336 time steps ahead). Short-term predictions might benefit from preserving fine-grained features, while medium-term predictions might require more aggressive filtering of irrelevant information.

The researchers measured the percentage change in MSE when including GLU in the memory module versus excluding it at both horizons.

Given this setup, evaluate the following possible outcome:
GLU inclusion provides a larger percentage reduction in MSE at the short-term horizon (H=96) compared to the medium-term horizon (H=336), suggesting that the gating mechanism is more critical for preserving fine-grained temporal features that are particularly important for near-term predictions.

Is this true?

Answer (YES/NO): NO